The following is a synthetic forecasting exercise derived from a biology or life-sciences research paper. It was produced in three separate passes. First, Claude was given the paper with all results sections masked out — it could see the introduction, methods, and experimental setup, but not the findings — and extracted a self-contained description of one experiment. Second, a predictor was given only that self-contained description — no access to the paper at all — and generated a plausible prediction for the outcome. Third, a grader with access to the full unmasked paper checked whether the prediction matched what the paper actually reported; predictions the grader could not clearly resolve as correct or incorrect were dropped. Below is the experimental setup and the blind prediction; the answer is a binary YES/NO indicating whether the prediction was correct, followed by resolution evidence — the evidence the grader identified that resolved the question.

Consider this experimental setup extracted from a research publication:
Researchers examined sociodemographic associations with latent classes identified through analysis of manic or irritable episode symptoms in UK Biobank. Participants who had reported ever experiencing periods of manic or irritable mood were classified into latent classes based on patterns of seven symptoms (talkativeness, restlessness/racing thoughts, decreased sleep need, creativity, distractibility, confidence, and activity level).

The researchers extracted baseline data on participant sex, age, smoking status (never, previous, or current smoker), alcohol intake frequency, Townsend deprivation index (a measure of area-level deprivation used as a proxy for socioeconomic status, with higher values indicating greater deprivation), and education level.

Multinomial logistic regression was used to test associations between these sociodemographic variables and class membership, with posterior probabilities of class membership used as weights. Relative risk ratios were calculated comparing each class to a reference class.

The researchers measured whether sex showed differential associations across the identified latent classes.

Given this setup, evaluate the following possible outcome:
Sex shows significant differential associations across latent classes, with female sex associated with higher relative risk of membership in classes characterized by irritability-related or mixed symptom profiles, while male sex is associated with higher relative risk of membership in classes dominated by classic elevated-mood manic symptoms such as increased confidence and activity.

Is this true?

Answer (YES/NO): NO